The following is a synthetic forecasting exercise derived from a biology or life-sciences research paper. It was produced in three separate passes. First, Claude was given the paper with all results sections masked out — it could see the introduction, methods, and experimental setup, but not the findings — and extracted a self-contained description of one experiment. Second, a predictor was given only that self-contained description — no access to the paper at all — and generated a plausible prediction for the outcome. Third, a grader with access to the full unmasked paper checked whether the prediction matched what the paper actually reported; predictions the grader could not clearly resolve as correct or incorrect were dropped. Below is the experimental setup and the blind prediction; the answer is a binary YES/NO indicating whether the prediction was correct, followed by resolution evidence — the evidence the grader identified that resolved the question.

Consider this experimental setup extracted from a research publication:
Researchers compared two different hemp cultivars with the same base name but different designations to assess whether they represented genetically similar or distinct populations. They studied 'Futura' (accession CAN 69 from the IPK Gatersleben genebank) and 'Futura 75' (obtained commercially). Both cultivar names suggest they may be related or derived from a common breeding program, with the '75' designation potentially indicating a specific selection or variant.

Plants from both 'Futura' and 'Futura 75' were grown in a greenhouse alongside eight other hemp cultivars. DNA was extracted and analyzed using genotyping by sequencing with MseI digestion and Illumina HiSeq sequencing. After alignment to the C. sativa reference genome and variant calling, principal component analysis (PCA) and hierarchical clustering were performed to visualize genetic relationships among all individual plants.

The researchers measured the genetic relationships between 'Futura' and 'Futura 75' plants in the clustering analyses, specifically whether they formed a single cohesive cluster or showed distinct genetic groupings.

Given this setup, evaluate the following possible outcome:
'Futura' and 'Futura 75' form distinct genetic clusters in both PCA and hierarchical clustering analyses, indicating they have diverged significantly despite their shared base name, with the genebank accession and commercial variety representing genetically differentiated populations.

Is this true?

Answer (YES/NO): NO